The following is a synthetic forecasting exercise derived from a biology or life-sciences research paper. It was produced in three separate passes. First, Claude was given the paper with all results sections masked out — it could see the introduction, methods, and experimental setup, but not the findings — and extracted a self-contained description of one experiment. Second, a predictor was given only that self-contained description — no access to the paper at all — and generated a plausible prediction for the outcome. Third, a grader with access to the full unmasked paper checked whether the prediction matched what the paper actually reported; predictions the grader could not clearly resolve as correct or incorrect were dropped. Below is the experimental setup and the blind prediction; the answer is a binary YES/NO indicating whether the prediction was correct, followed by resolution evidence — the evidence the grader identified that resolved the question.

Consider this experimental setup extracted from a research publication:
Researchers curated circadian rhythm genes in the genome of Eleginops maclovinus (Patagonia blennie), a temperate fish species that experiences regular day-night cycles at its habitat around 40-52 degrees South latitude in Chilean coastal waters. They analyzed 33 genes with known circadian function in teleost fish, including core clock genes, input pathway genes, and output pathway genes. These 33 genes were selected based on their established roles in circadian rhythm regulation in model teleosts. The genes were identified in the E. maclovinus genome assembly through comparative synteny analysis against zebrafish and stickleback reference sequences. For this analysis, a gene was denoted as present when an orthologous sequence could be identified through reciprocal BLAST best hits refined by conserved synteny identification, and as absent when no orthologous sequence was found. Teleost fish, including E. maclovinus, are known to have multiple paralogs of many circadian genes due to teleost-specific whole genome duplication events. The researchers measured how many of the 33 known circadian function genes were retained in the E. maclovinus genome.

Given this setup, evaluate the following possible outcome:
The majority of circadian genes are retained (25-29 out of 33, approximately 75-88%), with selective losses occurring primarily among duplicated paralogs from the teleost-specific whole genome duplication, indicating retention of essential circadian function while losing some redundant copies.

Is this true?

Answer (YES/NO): YES